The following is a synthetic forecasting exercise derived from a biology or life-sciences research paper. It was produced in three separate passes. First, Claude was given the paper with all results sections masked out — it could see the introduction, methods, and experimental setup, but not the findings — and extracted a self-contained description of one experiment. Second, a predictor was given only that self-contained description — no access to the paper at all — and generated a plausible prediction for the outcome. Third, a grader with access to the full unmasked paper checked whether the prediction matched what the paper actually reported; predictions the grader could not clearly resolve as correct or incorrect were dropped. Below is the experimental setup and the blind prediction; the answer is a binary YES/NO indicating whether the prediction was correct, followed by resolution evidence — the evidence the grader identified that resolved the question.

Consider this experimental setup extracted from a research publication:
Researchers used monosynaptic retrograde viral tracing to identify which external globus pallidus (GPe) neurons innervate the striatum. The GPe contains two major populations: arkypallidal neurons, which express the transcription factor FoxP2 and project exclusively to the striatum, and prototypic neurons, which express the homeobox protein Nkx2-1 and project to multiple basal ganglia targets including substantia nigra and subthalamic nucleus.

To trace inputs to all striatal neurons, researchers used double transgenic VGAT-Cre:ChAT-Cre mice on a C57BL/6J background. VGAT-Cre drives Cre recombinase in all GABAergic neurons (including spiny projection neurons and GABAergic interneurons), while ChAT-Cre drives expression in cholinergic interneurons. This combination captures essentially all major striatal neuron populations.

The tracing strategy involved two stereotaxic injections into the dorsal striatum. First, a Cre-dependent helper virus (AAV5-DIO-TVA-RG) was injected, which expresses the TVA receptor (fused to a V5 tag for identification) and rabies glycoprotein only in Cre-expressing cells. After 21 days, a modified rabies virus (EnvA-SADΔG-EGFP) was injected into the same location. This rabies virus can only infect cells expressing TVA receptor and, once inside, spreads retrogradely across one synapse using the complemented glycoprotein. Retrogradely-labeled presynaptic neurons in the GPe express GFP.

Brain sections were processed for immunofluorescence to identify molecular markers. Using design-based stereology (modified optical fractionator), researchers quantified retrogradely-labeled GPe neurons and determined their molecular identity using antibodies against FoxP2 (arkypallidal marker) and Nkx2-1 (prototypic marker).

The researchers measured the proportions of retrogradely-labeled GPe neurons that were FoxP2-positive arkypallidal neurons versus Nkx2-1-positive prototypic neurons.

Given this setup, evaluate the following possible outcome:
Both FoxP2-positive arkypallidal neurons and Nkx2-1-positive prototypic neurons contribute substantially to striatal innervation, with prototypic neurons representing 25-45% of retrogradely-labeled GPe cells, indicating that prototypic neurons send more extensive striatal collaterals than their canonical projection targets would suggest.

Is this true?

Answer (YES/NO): NO